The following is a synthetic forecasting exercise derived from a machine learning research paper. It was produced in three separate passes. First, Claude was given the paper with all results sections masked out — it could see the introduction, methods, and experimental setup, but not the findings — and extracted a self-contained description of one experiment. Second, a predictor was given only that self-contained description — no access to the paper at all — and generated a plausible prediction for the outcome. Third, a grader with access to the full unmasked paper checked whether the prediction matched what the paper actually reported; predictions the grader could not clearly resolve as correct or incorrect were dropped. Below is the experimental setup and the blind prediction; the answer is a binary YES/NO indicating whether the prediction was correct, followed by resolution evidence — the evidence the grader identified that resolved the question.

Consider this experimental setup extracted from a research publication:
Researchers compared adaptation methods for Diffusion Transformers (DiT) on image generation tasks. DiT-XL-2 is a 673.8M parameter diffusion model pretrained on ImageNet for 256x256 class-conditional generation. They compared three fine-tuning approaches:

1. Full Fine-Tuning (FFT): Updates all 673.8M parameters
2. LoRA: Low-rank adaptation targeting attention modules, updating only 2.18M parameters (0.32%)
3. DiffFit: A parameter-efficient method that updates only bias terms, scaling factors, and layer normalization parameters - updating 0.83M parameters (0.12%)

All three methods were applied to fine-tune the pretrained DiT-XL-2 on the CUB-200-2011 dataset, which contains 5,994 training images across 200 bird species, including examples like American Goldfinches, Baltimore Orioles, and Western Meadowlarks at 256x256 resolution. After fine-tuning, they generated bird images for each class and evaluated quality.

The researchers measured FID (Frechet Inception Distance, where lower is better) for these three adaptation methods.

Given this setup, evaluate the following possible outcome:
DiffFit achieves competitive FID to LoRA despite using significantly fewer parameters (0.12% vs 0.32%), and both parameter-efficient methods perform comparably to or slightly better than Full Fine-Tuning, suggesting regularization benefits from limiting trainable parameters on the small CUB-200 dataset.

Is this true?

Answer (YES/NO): NO